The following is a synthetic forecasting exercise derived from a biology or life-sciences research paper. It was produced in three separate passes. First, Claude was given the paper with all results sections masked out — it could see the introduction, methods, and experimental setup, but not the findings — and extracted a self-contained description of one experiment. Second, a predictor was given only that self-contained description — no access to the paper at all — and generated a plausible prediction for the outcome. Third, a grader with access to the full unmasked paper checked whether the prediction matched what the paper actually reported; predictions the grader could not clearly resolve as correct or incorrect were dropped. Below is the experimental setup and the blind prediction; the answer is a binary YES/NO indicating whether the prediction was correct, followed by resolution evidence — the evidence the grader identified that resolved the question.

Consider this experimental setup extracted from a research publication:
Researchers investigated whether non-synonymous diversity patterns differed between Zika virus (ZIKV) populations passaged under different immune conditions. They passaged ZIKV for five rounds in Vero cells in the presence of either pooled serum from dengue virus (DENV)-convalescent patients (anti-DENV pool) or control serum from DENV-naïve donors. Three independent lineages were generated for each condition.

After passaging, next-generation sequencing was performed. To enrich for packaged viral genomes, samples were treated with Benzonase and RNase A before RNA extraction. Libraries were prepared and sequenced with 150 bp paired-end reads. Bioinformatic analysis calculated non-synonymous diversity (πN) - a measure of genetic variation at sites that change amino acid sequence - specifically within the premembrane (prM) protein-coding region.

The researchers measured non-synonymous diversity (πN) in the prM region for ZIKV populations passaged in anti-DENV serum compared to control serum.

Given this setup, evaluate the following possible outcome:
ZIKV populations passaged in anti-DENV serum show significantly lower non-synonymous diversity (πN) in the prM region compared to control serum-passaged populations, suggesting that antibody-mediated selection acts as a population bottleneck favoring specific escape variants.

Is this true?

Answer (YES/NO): NO